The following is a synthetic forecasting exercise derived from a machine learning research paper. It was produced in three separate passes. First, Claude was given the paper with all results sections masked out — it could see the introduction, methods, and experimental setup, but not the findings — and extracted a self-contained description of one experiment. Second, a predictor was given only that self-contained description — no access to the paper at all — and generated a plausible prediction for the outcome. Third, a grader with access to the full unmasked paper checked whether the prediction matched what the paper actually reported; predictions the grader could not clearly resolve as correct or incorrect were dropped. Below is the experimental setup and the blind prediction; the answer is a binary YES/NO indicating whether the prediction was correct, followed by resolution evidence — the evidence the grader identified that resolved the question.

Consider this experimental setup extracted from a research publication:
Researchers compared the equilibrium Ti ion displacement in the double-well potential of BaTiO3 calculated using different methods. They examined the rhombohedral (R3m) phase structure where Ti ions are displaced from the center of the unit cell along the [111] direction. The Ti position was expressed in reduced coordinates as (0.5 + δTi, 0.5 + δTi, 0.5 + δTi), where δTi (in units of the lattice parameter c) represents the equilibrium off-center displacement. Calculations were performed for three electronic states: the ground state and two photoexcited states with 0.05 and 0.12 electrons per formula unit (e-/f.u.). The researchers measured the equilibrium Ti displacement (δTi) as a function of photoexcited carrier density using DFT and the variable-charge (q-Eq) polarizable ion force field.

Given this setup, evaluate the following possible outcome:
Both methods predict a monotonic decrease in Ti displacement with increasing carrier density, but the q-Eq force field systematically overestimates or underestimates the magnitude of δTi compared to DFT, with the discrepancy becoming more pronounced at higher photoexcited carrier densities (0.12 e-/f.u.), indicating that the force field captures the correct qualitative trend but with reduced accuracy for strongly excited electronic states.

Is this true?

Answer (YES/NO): NO